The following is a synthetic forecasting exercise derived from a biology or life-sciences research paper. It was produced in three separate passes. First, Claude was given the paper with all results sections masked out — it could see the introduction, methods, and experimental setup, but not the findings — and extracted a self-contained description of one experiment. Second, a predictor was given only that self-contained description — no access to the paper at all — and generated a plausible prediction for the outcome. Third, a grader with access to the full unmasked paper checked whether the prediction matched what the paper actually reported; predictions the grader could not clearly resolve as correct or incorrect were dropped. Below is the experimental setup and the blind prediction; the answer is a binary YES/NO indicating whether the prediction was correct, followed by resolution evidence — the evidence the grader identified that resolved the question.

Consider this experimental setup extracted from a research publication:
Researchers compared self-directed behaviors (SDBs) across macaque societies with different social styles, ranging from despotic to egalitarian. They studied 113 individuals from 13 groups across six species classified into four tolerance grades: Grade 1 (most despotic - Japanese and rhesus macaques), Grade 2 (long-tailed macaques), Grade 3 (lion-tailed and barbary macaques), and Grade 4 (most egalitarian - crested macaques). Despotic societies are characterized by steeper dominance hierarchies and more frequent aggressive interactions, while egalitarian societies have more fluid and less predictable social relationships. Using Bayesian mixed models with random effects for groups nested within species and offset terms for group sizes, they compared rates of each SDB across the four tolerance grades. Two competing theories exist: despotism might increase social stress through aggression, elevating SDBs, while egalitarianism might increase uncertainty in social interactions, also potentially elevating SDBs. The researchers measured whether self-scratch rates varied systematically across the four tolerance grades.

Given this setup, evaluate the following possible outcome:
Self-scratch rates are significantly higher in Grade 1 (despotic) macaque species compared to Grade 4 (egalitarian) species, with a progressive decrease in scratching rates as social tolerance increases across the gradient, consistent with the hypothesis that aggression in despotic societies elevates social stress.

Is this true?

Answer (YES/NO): NO